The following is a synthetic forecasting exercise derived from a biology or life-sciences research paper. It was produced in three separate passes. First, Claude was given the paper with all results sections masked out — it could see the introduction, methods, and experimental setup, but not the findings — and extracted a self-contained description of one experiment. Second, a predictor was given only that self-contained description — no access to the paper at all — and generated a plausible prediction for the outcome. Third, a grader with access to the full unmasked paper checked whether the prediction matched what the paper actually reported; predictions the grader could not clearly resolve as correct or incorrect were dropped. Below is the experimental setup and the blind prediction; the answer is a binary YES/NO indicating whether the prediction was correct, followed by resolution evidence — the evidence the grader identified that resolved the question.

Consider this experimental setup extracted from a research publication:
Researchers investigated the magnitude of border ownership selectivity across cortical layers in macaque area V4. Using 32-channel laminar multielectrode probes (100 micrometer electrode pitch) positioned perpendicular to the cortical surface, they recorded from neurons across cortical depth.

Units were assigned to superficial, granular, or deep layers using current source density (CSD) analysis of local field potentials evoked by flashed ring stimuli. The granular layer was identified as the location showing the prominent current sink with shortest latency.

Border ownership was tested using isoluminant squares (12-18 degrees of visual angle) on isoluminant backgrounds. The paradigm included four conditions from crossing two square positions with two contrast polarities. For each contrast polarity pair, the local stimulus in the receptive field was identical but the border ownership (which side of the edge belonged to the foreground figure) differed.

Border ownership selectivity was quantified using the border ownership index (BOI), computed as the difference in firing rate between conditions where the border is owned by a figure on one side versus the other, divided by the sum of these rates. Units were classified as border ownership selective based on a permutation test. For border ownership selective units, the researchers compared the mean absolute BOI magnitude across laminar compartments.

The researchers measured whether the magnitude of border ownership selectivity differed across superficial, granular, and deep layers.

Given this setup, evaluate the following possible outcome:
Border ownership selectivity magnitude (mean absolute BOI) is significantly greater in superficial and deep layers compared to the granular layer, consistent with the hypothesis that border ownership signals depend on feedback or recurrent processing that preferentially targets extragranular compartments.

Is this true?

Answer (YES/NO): NO